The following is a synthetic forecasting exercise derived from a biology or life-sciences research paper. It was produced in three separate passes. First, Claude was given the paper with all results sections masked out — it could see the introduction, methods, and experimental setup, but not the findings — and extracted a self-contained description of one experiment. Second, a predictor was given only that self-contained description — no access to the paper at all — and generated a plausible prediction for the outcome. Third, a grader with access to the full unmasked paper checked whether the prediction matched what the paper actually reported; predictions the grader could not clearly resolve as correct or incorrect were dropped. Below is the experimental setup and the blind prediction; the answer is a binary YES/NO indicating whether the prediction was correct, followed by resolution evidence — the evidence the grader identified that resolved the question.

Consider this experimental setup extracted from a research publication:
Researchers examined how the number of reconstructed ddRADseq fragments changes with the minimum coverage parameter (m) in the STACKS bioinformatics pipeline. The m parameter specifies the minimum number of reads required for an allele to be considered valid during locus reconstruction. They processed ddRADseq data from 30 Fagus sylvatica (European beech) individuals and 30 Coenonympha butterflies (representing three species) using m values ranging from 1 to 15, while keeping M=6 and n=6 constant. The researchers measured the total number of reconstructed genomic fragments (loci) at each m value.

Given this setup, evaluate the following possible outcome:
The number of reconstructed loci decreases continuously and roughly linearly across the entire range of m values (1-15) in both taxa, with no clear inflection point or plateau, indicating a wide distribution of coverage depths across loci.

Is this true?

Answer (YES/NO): NO